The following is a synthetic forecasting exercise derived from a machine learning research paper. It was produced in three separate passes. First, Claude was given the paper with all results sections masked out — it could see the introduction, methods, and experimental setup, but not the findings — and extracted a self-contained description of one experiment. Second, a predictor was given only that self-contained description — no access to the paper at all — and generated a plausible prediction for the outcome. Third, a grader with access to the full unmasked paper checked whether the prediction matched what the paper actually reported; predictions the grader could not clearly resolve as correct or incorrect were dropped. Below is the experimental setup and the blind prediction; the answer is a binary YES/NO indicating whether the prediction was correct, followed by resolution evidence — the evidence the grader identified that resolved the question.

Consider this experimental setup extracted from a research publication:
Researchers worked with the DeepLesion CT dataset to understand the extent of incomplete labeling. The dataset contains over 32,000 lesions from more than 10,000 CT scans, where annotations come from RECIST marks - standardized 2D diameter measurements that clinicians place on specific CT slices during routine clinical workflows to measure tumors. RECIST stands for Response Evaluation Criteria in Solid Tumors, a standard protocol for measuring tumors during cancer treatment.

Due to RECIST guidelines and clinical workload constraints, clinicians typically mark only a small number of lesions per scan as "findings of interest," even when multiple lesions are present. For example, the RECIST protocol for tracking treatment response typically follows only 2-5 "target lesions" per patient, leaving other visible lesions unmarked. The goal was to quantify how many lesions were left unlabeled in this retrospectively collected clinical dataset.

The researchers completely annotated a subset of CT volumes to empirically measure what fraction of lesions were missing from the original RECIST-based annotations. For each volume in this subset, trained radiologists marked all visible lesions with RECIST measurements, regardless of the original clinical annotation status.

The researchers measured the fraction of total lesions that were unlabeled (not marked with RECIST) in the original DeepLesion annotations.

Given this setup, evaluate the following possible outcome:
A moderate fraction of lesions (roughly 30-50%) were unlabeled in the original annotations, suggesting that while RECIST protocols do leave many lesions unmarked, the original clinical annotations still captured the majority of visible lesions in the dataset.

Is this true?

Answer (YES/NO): NO